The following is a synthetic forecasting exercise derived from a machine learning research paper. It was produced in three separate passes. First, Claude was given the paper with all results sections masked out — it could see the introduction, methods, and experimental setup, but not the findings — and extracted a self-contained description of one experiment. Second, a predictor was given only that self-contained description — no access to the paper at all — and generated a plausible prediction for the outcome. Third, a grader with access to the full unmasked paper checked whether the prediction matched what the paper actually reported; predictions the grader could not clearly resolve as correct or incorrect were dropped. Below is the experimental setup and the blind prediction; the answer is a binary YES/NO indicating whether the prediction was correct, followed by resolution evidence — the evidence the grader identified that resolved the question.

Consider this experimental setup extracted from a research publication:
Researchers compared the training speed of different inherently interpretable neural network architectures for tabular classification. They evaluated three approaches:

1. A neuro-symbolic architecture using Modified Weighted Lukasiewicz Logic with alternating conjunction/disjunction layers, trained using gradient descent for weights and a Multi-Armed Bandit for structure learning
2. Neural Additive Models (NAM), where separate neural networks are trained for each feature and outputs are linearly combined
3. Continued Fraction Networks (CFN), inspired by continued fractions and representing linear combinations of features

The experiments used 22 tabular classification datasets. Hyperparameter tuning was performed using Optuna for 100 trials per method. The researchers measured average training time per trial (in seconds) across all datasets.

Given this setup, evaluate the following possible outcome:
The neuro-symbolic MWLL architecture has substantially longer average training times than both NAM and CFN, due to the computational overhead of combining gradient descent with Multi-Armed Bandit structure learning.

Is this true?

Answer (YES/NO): NO